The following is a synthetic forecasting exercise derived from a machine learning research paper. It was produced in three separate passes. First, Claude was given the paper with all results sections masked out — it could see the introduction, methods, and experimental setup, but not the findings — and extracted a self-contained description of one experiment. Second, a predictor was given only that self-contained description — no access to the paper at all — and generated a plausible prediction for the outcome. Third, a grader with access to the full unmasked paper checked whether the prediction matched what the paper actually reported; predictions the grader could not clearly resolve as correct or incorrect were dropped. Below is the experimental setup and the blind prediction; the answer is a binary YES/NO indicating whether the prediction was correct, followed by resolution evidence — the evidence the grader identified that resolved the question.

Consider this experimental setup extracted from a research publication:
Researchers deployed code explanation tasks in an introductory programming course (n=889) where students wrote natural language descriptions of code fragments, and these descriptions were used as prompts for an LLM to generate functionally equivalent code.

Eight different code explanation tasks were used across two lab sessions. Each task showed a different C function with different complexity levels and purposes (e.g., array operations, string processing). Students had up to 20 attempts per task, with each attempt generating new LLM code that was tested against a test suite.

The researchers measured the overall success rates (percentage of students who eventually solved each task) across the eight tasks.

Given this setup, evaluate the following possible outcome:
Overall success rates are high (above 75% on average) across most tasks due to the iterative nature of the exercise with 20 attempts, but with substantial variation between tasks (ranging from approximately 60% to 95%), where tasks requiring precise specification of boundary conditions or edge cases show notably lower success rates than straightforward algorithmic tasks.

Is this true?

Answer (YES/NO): NO